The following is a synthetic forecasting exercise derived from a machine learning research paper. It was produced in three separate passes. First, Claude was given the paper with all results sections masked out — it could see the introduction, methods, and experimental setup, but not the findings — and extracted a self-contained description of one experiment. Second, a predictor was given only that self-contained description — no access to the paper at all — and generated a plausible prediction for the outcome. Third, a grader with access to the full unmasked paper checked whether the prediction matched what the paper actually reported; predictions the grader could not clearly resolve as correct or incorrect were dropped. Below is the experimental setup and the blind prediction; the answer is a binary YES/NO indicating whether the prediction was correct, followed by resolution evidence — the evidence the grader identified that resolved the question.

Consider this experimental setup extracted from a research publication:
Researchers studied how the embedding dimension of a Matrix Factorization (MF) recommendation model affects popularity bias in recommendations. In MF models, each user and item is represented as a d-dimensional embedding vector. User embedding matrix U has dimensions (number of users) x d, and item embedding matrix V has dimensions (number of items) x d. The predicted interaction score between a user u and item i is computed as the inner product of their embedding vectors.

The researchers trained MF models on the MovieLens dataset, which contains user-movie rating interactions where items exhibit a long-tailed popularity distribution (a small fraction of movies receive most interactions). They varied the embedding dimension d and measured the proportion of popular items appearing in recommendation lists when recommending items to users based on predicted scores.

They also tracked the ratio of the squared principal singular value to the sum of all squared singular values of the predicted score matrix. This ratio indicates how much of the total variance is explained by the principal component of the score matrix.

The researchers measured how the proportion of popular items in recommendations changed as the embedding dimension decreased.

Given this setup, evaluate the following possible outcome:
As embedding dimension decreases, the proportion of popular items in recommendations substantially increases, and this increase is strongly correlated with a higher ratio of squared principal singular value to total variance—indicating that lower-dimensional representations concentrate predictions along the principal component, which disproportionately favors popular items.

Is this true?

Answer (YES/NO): YES